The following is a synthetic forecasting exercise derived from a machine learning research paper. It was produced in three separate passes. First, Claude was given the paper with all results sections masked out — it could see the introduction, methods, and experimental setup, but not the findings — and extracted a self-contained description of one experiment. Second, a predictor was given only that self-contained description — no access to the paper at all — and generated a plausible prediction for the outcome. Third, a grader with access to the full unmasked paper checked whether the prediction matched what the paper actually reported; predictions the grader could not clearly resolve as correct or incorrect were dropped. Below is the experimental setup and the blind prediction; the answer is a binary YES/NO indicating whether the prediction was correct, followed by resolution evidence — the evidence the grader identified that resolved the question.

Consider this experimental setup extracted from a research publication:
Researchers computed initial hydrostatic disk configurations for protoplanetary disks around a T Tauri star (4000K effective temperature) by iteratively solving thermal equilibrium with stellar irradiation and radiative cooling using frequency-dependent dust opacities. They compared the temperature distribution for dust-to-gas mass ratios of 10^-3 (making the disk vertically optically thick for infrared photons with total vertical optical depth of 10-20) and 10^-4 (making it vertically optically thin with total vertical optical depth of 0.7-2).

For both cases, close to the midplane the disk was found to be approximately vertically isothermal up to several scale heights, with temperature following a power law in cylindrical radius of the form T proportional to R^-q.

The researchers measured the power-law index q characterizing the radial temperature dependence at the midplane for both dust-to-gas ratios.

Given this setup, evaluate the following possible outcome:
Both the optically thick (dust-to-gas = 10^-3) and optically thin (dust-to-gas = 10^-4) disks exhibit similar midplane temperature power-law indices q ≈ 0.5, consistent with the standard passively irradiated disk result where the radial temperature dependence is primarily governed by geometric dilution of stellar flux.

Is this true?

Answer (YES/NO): YES